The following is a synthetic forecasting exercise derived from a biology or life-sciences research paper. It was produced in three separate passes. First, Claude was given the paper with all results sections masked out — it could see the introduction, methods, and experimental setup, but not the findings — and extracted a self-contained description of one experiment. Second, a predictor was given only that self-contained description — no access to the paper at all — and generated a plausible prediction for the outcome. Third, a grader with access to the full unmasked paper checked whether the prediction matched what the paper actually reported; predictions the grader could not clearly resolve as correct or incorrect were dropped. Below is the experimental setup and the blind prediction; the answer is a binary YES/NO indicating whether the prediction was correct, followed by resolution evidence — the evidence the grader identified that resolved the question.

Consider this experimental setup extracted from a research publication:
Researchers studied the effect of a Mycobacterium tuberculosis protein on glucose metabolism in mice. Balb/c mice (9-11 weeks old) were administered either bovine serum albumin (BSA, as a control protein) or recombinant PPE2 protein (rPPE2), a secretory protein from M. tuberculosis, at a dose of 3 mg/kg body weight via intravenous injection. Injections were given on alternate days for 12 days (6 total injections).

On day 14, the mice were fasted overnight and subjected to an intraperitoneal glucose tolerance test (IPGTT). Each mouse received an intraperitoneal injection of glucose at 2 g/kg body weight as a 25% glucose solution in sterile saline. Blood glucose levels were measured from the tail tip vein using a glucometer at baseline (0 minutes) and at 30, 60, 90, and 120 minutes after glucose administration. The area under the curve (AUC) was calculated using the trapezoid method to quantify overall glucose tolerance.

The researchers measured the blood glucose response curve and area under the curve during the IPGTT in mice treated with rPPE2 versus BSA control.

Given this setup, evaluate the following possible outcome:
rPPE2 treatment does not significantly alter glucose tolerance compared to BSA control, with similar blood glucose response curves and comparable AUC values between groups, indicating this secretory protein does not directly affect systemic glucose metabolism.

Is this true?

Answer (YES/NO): NO